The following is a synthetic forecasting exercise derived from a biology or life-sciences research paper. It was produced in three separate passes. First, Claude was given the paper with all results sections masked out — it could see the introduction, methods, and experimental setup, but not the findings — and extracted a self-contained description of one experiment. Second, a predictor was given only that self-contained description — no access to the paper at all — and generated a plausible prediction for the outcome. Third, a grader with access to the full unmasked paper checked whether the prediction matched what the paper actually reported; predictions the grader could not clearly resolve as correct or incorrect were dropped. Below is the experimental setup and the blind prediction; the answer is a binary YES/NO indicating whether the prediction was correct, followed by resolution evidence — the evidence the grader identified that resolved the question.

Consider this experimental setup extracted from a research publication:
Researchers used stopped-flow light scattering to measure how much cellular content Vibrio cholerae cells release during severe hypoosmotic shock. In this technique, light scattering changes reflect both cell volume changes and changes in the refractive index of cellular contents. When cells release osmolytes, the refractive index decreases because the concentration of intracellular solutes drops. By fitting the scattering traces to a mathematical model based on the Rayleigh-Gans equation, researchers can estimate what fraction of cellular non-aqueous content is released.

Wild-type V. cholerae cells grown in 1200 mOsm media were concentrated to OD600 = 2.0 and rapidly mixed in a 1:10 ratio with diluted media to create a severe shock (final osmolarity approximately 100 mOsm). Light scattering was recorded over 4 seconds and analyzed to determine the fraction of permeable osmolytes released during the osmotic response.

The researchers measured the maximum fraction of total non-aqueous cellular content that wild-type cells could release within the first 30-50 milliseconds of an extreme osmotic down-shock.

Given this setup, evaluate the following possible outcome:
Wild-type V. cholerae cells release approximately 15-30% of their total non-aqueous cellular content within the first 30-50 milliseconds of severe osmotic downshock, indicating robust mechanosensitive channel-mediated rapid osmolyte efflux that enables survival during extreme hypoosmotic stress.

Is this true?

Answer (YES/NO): NO